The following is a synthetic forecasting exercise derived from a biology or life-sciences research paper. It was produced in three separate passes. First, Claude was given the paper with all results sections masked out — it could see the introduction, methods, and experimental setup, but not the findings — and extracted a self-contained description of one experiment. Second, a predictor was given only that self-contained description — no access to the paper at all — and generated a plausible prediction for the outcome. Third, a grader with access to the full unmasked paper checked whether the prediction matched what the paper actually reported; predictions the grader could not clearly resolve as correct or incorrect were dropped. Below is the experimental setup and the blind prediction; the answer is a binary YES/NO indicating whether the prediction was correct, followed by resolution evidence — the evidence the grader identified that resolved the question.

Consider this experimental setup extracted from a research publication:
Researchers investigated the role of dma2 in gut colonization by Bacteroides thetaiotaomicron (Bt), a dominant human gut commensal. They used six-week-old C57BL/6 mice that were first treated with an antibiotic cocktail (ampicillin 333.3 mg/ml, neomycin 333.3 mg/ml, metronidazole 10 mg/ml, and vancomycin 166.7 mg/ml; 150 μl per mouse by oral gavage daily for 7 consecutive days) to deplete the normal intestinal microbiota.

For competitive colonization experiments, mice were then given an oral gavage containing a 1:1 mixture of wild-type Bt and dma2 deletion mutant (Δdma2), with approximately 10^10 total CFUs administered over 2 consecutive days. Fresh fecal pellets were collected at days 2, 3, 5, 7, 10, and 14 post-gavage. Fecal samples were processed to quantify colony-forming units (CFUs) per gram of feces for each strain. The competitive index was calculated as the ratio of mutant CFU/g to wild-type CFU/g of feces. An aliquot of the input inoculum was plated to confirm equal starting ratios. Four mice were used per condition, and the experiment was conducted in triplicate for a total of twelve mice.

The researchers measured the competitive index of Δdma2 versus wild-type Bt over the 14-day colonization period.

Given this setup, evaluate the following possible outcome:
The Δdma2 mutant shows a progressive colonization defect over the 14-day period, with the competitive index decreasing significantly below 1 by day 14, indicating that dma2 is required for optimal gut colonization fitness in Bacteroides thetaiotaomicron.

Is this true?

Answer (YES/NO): NO